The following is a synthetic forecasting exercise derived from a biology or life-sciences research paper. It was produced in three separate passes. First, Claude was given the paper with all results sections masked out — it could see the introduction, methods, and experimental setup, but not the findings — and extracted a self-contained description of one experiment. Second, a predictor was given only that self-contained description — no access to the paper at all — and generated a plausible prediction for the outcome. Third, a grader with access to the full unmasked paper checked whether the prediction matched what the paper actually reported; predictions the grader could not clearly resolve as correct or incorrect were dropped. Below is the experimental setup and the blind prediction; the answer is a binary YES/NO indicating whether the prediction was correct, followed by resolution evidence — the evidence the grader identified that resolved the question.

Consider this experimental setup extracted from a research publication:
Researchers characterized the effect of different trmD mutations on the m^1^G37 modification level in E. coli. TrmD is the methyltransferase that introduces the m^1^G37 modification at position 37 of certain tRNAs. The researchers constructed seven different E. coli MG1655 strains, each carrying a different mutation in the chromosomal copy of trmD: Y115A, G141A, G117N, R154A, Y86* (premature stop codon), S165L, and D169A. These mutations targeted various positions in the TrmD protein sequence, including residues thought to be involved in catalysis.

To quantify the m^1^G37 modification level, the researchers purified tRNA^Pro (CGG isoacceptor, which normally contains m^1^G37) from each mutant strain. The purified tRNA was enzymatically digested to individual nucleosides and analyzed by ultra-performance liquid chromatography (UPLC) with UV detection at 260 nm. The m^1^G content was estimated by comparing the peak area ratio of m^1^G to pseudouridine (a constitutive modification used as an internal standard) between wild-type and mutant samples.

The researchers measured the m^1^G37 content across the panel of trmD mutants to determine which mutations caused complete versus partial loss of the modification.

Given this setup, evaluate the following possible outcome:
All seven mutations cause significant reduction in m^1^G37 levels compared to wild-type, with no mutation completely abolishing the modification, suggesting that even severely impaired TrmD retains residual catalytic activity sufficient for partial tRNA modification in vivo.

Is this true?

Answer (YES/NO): NO